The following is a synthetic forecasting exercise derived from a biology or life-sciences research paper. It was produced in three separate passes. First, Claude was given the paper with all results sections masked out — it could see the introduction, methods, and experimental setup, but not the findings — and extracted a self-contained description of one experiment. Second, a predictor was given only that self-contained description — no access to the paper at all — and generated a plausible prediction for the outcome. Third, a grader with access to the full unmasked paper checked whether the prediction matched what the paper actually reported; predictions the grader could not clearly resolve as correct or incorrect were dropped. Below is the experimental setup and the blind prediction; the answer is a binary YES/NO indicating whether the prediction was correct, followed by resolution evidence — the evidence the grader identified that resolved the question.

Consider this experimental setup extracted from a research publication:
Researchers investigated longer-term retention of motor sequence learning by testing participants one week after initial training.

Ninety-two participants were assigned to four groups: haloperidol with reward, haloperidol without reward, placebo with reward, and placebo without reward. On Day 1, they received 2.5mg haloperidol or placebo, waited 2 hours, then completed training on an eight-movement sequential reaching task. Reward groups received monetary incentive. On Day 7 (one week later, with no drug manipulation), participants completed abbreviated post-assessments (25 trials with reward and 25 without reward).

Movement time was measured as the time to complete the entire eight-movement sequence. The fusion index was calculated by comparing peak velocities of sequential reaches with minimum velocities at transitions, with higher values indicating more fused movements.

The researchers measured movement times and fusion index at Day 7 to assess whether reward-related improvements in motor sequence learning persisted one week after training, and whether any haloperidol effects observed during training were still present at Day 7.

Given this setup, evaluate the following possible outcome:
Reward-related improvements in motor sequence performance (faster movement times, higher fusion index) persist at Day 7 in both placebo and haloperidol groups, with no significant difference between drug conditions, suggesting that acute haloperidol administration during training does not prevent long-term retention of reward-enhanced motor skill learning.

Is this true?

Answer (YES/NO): YES